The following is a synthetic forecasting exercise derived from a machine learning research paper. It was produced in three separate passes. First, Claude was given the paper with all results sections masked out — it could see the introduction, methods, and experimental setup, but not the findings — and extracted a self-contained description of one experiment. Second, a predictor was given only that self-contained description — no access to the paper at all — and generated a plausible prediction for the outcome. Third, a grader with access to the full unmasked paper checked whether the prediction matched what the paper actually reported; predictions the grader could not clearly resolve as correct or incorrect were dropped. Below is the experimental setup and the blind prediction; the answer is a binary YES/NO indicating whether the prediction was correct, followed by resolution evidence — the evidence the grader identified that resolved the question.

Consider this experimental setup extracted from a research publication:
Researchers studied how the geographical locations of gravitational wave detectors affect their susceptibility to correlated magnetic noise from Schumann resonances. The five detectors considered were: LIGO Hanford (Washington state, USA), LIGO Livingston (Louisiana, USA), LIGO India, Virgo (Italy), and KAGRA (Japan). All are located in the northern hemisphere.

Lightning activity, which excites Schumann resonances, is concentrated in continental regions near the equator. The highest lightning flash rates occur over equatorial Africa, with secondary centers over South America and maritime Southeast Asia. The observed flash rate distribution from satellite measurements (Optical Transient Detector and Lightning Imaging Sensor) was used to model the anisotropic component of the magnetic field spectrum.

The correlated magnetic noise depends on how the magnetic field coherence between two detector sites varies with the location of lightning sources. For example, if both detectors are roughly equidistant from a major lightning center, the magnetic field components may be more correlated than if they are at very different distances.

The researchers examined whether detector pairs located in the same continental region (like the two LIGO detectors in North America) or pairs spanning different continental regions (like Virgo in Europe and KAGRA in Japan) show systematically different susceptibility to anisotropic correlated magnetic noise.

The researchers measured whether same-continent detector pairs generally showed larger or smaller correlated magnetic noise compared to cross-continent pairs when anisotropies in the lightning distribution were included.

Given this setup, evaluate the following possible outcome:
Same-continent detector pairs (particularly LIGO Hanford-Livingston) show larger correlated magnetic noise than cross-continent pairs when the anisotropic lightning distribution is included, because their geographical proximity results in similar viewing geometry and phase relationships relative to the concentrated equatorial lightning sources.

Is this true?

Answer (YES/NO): NO